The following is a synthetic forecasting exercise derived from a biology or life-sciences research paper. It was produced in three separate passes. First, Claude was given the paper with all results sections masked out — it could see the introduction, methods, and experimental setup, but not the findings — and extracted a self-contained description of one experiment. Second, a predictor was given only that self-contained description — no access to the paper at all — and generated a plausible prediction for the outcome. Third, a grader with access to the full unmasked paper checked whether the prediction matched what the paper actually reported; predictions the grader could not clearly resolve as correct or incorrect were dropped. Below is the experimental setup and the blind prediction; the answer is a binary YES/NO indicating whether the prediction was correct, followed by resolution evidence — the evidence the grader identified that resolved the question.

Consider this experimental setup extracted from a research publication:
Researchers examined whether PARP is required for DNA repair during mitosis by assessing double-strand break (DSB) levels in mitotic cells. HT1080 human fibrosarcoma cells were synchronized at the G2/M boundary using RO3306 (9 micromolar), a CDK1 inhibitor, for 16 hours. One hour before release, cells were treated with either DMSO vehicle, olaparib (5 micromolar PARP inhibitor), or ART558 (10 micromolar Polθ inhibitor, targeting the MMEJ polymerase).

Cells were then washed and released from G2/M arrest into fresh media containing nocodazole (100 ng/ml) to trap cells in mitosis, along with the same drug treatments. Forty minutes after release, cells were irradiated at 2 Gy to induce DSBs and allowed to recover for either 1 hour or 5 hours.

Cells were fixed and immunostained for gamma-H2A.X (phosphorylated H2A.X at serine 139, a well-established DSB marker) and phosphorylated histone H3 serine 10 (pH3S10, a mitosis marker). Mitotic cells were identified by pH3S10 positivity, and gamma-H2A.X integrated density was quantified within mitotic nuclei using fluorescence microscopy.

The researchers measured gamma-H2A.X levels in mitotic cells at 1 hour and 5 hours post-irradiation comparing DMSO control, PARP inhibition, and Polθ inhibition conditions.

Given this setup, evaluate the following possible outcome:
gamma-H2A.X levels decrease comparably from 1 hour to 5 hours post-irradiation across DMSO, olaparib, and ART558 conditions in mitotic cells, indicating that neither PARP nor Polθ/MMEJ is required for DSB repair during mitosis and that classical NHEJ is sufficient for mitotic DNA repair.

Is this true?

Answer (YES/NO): NO